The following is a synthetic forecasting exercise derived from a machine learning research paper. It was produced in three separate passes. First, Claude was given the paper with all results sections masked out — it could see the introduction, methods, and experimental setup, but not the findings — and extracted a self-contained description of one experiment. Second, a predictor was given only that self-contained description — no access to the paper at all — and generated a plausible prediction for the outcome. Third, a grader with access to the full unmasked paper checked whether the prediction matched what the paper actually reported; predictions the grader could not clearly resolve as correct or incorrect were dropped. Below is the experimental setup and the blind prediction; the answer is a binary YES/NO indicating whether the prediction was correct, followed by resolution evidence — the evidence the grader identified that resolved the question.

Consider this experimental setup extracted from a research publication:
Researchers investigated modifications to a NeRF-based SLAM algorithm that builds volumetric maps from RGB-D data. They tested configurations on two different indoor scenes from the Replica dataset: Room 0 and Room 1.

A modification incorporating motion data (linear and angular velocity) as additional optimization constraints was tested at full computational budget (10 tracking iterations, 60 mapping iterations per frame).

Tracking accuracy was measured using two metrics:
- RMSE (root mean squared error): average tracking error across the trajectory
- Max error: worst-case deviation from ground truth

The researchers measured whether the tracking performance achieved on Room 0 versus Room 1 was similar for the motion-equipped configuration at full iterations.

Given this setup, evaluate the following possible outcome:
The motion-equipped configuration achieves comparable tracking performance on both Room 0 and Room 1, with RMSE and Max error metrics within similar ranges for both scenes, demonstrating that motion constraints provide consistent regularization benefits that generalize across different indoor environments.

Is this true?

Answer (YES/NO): YES